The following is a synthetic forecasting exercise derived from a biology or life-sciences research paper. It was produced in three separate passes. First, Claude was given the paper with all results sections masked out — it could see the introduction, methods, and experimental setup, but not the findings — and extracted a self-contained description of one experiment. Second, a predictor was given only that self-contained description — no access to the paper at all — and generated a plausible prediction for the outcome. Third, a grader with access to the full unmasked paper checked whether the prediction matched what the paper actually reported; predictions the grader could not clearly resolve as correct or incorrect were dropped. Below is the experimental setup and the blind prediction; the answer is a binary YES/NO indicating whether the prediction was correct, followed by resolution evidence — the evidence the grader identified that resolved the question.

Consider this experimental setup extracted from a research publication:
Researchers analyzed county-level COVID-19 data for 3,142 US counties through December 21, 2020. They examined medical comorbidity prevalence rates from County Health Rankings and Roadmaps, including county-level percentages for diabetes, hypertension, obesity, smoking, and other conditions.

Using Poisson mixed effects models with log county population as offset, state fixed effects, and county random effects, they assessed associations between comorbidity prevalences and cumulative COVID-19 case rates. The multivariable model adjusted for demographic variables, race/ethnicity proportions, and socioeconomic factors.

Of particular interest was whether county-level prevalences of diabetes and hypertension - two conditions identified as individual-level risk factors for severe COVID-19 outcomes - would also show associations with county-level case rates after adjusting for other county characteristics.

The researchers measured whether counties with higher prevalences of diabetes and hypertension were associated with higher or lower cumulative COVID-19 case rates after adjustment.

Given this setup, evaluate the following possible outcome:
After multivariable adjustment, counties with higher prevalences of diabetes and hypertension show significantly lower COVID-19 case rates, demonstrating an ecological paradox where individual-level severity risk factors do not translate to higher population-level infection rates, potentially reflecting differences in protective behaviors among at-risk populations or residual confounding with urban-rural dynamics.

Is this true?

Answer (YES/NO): NO